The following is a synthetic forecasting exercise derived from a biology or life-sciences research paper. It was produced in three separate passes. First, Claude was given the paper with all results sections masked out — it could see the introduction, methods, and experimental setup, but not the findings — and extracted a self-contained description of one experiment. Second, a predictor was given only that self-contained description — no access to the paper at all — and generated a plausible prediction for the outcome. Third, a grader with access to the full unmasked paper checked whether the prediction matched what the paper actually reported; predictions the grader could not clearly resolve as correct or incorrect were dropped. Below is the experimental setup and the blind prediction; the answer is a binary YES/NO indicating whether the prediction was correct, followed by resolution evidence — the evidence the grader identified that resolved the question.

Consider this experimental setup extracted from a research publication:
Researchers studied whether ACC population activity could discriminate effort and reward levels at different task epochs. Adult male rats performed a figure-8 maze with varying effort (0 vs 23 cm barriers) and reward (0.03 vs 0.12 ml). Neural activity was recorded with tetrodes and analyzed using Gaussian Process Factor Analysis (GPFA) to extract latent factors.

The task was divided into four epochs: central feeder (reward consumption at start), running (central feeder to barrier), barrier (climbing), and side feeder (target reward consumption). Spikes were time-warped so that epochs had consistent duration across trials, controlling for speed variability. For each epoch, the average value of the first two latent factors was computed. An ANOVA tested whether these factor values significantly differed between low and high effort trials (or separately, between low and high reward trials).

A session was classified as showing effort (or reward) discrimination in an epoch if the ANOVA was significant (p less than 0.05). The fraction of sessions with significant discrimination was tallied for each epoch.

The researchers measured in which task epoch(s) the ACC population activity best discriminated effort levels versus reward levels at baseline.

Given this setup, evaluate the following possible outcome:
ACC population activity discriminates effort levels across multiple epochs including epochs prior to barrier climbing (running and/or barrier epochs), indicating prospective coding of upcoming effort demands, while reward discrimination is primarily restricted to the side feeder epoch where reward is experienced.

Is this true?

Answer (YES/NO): YES